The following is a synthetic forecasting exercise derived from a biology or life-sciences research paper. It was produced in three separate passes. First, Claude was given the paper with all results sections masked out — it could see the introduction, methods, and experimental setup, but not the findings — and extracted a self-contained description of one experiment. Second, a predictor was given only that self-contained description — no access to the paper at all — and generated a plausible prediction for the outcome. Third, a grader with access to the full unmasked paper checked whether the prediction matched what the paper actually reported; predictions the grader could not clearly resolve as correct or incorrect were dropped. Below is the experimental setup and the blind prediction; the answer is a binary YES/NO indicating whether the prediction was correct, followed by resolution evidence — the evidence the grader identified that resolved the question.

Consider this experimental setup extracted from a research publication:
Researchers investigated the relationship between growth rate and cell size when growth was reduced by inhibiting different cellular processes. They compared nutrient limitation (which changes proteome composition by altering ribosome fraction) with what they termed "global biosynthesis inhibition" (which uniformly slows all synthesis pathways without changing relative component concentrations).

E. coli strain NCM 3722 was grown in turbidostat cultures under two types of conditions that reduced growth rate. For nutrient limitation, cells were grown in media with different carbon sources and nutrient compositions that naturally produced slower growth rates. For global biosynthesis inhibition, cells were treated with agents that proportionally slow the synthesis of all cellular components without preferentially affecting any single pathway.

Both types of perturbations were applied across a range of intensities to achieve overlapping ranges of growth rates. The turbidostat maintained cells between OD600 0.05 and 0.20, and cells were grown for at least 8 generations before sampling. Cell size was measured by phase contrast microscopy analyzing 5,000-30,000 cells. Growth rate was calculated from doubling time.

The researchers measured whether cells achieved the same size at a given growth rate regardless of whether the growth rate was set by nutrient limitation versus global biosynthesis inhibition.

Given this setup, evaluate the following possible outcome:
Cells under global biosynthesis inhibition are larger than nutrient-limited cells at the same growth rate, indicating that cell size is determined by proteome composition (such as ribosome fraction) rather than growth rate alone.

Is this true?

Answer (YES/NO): NO